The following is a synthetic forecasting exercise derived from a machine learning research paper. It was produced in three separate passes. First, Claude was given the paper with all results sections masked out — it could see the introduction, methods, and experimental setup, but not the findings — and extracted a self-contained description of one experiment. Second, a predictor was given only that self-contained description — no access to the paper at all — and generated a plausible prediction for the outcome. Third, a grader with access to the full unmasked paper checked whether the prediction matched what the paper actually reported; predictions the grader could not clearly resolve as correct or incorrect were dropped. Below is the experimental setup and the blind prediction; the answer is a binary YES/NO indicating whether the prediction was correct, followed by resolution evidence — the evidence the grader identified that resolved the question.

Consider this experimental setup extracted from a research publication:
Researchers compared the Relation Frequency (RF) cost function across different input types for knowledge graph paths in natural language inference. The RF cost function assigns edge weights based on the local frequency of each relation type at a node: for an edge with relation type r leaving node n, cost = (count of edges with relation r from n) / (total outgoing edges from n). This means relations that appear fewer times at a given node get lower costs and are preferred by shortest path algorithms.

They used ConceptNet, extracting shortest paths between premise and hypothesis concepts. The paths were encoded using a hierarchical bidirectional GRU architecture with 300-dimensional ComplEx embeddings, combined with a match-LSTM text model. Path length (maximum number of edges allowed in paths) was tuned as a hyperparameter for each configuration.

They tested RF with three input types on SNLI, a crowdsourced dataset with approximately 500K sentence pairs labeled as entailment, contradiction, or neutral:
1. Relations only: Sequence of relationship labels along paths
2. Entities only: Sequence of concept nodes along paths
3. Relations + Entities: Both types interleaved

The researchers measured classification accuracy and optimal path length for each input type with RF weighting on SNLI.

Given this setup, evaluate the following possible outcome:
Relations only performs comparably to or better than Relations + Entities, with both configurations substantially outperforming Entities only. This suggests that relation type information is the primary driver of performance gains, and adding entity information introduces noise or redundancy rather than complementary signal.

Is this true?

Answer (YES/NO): NO